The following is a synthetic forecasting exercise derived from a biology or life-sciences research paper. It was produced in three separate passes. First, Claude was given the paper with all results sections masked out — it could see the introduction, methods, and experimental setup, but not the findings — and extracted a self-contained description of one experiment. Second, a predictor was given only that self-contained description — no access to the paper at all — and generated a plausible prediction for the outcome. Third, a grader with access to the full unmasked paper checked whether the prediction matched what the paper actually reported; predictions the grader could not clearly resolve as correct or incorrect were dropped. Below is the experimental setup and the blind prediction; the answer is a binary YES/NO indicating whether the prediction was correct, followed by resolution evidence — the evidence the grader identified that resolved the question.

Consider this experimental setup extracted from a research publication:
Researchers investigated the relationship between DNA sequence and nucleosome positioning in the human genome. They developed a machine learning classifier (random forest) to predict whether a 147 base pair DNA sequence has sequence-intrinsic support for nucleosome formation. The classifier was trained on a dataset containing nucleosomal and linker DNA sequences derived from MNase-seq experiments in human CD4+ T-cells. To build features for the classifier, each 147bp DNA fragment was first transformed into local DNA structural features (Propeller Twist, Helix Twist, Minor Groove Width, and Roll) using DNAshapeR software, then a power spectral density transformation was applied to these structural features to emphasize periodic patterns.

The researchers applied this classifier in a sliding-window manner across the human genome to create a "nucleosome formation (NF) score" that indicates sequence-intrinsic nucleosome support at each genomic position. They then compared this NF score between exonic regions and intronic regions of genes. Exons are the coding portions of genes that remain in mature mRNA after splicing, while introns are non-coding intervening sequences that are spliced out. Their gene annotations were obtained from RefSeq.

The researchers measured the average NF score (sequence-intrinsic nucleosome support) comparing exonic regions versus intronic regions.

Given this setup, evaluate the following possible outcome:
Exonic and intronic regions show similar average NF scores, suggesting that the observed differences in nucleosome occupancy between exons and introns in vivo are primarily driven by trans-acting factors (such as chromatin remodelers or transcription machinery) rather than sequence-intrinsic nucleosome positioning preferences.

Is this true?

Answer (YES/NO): NO